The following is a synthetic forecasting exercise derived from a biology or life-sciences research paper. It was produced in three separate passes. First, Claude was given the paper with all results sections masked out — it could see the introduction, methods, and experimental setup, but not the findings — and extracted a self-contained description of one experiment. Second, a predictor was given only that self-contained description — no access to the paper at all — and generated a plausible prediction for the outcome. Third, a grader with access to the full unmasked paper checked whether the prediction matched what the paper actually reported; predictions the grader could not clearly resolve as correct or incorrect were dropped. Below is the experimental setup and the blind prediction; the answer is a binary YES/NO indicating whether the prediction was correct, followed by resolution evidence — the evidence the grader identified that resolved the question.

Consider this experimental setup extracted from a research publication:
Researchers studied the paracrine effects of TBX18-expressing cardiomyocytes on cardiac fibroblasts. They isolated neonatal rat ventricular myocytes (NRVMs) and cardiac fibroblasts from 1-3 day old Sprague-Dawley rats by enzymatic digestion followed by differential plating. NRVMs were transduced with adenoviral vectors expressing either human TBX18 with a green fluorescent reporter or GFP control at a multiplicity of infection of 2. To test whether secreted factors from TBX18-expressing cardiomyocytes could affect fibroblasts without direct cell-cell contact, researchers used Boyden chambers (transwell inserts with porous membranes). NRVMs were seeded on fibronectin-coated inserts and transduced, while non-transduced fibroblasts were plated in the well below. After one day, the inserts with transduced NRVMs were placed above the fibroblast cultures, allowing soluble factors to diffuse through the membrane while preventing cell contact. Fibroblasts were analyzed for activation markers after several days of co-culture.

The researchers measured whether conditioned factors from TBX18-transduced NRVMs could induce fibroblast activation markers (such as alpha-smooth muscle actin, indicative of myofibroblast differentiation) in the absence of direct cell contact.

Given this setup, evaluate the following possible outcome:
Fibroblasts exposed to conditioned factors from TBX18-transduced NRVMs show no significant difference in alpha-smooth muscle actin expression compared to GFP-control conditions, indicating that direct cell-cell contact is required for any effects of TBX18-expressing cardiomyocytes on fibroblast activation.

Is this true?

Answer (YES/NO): NO